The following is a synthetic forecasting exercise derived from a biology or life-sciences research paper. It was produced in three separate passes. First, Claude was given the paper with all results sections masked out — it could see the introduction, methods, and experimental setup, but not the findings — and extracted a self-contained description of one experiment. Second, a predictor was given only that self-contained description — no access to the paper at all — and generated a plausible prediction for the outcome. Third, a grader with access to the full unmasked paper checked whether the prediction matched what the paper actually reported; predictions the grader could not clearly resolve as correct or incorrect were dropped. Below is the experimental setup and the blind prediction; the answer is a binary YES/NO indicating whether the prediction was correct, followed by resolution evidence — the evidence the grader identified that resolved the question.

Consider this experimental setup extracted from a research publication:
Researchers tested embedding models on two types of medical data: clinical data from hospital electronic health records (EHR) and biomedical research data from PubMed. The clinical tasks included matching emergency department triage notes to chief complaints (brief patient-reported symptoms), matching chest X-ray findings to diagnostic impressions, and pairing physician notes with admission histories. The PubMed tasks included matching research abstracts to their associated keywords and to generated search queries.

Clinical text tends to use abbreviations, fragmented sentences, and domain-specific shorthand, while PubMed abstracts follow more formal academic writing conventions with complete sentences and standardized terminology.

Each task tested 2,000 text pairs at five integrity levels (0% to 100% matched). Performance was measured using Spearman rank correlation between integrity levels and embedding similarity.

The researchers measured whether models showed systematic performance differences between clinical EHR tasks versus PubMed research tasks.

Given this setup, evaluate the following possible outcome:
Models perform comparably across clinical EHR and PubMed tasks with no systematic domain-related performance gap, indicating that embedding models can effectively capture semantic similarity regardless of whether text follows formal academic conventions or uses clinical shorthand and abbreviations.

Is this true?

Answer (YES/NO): NO